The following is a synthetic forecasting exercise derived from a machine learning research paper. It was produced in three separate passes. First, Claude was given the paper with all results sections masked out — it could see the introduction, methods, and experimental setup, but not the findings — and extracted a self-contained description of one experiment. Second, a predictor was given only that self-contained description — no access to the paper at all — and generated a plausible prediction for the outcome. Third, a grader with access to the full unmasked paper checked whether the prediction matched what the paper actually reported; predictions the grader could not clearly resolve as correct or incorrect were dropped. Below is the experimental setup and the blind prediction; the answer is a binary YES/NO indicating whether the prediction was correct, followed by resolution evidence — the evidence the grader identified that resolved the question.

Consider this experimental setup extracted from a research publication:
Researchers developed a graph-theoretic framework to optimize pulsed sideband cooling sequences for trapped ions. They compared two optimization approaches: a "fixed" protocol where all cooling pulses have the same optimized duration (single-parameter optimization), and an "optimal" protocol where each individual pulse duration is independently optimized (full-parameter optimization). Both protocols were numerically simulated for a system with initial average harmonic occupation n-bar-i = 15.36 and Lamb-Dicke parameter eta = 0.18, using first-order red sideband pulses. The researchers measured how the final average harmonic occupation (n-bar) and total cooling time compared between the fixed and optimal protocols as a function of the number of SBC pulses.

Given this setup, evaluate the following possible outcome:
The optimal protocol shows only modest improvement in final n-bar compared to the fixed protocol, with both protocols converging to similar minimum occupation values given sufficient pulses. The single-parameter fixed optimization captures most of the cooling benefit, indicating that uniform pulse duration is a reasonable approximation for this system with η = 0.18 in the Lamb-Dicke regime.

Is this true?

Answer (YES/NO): YES